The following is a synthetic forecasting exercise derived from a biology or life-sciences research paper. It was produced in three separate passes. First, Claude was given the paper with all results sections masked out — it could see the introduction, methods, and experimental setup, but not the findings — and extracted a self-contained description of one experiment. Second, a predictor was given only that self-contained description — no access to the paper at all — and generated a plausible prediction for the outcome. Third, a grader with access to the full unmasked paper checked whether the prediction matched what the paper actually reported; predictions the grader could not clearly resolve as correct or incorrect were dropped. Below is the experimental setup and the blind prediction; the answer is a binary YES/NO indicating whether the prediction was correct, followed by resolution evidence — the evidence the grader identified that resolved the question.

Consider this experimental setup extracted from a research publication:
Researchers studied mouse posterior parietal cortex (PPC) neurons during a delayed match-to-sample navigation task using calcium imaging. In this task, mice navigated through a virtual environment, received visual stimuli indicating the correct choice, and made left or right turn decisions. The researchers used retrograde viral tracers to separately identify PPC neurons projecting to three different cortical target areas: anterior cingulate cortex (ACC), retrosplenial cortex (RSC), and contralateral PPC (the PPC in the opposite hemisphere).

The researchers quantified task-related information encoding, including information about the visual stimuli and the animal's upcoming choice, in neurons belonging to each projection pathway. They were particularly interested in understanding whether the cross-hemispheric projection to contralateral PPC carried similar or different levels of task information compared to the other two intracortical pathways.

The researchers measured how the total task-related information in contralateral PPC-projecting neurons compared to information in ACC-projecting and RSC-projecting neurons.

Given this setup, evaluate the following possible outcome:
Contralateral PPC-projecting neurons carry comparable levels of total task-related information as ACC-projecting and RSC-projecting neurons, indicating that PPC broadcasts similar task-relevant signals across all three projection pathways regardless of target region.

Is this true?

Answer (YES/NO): NO